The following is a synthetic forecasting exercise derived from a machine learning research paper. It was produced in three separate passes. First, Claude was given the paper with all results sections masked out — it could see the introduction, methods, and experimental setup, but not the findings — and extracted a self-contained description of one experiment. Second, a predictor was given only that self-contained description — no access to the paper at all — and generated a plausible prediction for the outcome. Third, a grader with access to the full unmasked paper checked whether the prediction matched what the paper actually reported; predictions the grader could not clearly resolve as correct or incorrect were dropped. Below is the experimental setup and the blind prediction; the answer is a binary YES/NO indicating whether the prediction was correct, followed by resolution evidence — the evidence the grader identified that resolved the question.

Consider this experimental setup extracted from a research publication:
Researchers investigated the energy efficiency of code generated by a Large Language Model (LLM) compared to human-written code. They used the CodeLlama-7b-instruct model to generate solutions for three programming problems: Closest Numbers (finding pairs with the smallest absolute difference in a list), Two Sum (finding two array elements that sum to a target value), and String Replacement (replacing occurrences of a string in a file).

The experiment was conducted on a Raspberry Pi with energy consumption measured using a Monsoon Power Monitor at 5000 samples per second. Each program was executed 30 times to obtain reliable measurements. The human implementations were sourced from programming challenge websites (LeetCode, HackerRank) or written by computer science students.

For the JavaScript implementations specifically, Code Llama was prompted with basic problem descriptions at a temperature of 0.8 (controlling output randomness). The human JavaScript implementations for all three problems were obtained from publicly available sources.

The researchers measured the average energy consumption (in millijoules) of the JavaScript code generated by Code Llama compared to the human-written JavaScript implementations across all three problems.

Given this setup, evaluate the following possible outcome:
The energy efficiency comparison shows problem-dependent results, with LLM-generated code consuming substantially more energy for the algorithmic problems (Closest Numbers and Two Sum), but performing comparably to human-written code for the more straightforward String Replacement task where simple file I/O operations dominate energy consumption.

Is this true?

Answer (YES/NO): NO